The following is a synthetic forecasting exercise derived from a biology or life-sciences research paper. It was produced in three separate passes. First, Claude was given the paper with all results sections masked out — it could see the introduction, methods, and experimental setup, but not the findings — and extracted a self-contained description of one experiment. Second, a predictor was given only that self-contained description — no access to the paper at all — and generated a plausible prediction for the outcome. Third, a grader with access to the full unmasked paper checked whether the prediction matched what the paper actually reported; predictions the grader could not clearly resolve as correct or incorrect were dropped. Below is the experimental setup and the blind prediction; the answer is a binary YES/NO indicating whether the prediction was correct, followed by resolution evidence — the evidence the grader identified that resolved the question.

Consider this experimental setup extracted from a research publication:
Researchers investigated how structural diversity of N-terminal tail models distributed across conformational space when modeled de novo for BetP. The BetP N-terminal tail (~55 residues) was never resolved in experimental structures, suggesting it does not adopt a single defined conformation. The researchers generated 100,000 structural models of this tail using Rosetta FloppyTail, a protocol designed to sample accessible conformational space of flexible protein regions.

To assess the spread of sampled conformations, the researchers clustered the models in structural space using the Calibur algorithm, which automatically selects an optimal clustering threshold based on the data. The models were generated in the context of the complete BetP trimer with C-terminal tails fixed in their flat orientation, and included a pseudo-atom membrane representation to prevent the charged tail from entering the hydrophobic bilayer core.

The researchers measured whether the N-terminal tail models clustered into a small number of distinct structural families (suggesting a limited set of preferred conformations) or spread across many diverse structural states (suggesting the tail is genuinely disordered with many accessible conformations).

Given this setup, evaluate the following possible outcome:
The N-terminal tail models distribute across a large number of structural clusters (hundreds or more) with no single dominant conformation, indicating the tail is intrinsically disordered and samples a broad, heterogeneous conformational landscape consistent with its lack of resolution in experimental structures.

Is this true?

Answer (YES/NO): NO